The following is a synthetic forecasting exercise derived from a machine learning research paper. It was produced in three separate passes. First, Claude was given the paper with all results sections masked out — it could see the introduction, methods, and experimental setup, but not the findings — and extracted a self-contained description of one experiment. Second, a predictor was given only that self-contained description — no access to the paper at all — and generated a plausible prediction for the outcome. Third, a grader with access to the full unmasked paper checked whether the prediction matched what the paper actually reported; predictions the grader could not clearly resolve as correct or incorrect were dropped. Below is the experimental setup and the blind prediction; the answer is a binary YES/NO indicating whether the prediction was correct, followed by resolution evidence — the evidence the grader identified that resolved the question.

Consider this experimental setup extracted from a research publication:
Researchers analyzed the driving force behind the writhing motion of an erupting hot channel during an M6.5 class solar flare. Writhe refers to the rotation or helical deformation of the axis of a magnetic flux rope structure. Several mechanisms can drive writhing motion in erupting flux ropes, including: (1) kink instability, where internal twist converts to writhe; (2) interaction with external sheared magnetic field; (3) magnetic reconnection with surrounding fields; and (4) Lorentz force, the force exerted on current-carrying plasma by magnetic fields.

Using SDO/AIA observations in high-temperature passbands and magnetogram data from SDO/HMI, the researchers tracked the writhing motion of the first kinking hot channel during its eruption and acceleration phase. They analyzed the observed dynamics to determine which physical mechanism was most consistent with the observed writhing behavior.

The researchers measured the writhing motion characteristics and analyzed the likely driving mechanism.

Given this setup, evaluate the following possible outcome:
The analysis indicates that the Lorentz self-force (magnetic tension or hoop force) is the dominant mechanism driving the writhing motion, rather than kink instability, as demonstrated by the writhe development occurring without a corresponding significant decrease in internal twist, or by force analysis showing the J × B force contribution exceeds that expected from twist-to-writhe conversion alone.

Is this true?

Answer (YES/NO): NO